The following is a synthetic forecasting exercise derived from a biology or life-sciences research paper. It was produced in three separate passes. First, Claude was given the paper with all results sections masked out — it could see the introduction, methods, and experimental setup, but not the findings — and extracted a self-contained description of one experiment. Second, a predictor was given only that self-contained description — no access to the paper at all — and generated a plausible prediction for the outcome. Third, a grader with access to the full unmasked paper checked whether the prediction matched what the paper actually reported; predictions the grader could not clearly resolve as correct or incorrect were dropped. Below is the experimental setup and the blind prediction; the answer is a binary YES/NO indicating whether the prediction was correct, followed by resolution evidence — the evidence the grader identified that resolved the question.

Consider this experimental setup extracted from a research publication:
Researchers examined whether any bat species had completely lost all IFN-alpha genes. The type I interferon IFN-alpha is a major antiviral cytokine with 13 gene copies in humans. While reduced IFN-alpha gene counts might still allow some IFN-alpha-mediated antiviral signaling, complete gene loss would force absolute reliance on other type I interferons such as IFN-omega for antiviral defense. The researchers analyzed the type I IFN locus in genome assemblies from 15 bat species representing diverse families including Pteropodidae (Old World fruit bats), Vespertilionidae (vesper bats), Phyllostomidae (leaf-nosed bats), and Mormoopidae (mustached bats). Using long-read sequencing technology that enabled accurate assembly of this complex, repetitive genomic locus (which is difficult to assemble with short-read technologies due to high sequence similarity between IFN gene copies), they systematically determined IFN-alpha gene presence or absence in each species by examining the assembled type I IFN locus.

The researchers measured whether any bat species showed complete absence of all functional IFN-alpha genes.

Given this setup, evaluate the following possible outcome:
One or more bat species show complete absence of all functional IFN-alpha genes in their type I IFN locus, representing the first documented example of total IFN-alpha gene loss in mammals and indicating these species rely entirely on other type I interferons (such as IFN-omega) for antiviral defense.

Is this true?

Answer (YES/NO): YES